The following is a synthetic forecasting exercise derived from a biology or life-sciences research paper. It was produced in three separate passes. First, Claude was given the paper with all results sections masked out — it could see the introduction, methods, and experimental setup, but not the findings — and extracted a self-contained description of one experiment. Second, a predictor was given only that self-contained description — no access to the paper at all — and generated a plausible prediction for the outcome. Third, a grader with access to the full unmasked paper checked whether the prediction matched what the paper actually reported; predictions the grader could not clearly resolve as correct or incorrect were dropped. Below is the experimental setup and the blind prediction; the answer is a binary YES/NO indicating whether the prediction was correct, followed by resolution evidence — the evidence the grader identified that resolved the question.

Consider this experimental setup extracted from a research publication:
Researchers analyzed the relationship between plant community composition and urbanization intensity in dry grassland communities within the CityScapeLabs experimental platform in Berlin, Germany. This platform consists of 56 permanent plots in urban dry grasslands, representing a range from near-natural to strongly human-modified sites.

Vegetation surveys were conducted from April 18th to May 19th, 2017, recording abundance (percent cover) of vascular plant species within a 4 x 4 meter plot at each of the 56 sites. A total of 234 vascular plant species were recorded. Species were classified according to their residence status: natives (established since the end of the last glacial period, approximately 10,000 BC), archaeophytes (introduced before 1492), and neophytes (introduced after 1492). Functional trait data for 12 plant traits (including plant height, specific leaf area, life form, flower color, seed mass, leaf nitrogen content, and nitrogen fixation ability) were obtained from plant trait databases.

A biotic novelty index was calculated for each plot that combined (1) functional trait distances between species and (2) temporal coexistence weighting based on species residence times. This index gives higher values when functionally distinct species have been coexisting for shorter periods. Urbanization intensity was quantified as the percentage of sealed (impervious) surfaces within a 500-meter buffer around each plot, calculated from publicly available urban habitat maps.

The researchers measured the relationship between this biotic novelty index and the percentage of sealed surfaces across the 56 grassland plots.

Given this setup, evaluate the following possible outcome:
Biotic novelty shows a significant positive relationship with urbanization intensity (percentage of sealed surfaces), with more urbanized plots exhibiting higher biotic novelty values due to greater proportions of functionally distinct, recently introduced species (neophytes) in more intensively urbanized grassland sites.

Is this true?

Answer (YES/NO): NO